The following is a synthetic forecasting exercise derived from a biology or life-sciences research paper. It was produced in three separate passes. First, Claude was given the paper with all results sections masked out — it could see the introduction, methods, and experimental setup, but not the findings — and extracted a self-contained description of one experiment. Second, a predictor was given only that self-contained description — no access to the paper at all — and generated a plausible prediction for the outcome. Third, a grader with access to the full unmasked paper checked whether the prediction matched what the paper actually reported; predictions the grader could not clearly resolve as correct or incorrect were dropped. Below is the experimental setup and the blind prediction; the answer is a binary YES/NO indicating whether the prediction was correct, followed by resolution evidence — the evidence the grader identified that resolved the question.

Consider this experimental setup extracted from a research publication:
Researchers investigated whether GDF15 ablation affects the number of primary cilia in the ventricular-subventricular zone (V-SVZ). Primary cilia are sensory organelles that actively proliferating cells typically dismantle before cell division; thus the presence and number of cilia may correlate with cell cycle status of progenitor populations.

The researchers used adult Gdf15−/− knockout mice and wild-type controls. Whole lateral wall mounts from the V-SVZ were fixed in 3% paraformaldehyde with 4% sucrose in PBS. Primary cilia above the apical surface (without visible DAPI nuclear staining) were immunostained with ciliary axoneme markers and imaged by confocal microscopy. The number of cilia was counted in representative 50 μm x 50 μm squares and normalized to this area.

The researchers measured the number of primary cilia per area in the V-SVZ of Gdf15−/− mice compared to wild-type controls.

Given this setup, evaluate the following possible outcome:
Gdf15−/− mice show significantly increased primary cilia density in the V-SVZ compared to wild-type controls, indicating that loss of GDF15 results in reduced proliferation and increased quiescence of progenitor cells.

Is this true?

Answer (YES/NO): NO